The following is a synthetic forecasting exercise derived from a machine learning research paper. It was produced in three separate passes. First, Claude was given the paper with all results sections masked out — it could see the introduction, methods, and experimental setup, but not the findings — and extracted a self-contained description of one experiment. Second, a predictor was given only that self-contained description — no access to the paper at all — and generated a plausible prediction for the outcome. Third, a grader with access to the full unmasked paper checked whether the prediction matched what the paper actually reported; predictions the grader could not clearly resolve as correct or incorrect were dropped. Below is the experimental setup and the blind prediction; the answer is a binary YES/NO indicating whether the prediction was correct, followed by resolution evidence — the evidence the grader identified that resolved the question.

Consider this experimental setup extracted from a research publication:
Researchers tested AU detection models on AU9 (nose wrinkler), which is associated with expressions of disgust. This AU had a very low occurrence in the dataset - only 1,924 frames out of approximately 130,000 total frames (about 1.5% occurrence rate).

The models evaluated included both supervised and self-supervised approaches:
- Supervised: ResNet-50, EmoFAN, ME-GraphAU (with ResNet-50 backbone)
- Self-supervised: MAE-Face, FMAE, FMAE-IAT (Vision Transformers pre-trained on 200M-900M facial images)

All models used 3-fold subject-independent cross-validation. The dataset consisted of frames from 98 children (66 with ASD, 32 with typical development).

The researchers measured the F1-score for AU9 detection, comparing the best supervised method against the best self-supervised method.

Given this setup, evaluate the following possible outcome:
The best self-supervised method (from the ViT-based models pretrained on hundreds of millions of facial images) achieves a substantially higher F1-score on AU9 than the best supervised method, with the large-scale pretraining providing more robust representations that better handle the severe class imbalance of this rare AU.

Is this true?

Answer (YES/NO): NO